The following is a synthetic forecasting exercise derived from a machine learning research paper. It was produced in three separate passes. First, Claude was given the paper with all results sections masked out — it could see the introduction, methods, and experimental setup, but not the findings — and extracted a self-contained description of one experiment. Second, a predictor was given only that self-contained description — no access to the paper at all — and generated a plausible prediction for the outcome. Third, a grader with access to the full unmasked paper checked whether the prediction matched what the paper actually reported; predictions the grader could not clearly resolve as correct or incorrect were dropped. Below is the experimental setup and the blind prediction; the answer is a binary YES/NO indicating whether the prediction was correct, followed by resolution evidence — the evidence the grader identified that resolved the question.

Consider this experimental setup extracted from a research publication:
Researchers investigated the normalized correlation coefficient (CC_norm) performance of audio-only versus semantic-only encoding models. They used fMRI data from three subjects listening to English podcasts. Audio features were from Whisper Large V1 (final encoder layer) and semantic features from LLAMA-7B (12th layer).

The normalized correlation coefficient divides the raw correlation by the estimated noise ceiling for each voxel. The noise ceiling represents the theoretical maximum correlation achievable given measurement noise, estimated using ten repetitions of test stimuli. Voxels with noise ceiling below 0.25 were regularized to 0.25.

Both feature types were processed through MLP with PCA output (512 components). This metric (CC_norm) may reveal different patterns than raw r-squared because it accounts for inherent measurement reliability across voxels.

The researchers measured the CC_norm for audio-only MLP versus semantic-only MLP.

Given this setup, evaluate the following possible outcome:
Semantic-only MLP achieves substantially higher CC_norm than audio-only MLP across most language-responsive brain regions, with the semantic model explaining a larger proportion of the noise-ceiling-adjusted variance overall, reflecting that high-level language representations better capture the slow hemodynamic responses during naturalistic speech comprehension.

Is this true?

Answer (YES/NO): NO